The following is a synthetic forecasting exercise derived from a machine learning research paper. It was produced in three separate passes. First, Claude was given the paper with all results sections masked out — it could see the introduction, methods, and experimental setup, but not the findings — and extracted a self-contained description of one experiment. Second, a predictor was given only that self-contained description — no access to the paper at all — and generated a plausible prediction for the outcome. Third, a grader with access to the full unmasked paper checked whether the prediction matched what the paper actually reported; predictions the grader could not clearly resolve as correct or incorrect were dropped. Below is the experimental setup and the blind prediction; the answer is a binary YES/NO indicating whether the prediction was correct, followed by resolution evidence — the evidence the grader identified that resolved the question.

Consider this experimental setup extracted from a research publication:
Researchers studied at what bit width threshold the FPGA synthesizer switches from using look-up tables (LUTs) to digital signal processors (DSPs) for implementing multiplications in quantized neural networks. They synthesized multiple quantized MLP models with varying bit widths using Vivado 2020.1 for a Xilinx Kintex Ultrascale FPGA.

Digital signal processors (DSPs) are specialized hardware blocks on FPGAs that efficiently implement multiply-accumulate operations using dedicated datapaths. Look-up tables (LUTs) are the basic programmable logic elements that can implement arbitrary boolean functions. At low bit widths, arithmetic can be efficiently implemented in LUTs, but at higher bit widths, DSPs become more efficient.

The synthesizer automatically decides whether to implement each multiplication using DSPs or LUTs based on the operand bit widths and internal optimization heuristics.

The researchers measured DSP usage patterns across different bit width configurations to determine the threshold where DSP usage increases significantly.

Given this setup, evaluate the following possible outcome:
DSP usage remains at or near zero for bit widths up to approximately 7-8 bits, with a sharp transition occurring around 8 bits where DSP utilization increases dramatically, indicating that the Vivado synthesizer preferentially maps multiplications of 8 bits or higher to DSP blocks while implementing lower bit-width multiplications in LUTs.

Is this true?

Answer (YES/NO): NO